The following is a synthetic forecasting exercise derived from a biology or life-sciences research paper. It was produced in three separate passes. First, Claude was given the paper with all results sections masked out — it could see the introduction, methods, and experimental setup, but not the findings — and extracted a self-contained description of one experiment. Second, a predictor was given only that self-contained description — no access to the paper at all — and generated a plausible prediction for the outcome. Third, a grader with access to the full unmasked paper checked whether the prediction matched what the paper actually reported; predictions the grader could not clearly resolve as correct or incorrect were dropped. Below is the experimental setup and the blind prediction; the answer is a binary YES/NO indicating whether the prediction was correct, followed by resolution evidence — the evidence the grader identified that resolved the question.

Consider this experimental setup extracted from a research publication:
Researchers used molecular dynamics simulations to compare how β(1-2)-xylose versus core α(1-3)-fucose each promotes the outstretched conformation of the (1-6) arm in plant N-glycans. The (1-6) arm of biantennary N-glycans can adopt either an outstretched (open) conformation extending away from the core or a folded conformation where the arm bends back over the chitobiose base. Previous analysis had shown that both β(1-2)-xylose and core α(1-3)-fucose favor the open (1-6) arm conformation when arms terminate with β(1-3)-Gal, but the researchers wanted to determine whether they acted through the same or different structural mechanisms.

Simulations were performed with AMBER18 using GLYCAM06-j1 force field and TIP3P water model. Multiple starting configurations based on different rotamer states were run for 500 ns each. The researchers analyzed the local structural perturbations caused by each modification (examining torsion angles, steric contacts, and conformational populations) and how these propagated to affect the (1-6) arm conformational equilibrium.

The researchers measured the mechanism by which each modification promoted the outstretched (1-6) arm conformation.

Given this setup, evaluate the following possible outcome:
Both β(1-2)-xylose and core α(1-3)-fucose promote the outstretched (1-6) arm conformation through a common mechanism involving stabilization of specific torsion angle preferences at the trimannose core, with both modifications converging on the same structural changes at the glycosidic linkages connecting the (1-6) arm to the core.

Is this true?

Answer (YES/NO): NO